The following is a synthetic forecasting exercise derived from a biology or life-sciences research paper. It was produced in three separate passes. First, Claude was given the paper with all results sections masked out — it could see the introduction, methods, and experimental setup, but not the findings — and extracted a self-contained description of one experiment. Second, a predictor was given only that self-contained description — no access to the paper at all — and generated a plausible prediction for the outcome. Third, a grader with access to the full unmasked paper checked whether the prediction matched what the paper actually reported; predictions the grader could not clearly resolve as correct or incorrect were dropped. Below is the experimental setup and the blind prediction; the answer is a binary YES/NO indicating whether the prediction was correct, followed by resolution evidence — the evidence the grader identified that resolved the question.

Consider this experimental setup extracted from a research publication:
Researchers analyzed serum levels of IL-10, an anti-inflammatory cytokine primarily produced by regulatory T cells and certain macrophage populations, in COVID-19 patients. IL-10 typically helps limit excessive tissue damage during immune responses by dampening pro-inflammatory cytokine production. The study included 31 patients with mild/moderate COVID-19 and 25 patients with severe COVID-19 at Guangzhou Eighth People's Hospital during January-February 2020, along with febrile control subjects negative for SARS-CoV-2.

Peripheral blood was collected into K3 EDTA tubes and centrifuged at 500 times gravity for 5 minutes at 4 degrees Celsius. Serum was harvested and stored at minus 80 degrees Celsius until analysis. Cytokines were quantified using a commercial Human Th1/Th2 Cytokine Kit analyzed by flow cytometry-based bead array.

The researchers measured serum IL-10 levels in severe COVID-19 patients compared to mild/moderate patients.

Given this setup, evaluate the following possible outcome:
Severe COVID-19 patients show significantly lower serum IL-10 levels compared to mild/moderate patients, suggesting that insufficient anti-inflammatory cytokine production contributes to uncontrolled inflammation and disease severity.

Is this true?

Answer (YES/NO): NO